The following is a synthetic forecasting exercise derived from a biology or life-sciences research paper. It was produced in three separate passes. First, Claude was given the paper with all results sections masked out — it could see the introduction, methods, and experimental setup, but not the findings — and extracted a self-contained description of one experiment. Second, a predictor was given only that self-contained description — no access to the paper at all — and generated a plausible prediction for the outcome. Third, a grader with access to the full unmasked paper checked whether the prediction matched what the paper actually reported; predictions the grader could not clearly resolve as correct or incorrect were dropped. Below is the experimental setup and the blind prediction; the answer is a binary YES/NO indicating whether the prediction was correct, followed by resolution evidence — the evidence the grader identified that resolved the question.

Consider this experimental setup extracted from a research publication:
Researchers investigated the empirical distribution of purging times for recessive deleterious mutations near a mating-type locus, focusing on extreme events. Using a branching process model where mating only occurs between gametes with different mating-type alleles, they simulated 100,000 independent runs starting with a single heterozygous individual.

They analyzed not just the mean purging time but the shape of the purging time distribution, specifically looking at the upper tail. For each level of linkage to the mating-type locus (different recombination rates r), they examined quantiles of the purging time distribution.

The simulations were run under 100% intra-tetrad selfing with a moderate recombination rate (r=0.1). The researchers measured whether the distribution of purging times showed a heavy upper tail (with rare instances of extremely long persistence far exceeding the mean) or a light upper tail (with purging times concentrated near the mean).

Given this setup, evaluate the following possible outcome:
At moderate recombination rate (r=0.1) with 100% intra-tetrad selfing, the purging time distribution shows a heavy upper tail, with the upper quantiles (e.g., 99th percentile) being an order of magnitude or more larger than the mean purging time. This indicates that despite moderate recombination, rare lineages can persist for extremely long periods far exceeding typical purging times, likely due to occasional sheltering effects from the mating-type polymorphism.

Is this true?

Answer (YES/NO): YES